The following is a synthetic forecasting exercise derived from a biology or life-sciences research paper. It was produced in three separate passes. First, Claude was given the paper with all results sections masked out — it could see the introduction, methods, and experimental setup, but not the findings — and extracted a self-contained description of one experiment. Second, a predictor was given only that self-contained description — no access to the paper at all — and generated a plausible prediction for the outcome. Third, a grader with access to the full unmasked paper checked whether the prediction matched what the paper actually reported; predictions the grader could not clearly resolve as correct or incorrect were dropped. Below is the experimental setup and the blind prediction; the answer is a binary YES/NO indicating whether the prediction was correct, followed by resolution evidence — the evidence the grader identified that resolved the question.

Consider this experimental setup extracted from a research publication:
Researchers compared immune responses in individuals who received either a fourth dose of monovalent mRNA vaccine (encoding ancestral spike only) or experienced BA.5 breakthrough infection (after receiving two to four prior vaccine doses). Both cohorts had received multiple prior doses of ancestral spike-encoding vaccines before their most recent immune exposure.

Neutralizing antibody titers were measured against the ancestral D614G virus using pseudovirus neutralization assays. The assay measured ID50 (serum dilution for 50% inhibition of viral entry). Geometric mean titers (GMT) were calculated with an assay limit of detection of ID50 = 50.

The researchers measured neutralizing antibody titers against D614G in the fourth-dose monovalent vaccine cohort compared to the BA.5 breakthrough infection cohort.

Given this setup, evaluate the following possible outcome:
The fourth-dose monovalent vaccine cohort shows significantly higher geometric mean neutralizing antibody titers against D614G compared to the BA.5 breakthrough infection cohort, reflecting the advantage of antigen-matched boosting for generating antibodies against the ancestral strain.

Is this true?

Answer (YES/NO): NO